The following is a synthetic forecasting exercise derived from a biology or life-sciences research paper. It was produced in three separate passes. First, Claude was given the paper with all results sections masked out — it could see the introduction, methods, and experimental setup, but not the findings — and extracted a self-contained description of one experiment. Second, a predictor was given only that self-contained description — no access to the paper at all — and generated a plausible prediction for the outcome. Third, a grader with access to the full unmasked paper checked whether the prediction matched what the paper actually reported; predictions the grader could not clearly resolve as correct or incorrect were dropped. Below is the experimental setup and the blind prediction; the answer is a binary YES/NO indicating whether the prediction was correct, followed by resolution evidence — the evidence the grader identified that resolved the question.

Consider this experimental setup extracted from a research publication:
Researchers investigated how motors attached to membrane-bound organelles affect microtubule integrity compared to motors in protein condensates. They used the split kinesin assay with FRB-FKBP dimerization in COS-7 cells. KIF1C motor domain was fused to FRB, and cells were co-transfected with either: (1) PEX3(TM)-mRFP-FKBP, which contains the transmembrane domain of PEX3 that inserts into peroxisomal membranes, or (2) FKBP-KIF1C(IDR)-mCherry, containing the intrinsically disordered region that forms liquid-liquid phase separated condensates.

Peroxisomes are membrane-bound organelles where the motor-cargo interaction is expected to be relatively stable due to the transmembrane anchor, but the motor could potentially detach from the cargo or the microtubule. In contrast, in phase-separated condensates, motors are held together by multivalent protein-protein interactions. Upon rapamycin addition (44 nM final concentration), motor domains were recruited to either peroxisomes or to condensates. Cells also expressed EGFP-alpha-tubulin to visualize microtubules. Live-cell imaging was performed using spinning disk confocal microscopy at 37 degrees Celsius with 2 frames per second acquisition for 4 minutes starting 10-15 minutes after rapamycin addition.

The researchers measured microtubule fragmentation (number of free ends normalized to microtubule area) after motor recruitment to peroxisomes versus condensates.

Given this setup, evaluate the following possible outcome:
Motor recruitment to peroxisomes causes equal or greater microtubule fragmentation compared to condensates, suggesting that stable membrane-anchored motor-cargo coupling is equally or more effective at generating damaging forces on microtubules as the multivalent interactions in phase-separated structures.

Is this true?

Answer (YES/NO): YES